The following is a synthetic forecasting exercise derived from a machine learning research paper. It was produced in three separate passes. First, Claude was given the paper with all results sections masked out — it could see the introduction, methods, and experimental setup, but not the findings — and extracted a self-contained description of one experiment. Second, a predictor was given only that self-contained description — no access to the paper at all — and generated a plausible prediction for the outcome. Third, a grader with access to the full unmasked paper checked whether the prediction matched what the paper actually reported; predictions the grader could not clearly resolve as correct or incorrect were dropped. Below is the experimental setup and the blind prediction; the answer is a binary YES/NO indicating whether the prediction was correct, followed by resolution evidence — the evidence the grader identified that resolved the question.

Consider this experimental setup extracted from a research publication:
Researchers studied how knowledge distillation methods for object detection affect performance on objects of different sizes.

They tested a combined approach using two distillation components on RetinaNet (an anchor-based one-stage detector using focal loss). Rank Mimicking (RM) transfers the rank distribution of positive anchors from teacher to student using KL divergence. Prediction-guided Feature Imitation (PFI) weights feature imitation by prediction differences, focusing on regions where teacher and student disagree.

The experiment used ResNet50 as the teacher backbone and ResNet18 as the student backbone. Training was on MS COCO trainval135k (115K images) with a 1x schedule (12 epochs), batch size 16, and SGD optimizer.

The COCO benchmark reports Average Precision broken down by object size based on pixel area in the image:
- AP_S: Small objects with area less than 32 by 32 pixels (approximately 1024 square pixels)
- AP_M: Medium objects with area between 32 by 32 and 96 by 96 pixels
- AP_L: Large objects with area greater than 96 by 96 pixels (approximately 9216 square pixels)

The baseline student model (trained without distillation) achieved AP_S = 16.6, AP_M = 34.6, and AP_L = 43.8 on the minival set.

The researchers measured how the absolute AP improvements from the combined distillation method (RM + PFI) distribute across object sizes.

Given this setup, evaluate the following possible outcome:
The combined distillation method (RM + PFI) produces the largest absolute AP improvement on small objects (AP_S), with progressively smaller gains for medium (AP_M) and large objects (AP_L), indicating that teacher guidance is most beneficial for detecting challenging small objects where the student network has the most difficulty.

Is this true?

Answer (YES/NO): NO